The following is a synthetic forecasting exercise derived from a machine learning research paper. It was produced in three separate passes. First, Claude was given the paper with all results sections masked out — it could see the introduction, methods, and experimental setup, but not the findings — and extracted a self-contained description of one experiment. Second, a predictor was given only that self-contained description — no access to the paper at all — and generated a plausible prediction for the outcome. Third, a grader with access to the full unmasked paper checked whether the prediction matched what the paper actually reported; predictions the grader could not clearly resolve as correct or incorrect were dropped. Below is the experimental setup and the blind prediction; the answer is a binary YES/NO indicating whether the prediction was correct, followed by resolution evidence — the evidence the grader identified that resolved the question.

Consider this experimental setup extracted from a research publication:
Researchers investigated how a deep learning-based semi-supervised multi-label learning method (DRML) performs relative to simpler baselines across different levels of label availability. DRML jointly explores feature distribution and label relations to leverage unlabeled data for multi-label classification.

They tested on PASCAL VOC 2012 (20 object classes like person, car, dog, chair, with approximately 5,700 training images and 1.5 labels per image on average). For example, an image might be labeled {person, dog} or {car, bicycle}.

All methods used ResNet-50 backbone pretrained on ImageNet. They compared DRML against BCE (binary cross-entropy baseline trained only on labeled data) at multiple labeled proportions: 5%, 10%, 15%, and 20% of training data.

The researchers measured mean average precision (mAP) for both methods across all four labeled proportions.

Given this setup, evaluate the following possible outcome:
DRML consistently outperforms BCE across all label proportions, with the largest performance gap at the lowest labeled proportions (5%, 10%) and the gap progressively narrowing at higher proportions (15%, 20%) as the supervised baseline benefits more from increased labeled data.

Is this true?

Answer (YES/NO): NO